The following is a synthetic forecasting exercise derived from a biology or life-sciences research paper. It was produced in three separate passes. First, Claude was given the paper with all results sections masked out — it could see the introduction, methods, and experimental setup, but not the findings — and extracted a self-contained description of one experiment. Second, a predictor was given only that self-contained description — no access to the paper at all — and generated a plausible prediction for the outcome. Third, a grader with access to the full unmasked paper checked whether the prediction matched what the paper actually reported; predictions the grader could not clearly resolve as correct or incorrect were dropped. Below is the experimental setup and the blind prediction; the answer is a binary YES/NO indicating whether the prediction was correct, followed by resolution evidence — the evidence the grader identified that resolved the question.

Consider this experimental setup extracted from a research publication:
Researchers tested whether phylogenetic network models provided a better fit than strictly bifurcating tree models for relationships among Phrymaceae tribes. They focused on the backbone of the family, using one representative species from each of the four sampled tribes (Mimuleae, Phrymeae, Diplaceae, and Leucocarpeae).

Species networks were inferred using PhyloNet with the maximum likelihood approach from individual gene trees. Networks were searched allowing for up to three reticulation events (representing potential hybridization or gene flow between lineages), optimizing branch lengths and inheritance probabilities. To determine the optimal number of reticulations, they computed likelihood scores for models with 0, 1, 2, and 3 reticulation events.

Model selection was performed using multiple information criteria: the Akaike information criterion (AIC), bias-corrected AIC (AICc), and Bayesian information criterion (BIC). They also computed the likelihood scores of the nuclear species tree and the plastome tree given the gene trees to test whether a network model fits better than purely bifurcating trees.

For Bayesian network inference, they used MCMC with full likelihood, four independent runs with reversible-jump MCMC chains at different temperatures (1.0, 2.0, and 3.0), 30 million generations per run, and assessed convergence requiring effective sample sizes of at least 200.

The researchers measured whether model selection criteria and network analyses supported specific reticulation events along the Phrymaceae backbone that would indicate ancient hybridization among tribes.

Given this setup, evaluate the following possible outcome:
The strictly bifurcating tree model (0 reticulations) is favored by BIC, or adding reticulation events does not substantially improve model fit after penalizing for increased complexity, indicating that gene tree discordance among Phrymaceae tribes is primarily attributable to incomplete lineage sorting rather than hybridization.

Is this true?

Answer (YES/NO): YES